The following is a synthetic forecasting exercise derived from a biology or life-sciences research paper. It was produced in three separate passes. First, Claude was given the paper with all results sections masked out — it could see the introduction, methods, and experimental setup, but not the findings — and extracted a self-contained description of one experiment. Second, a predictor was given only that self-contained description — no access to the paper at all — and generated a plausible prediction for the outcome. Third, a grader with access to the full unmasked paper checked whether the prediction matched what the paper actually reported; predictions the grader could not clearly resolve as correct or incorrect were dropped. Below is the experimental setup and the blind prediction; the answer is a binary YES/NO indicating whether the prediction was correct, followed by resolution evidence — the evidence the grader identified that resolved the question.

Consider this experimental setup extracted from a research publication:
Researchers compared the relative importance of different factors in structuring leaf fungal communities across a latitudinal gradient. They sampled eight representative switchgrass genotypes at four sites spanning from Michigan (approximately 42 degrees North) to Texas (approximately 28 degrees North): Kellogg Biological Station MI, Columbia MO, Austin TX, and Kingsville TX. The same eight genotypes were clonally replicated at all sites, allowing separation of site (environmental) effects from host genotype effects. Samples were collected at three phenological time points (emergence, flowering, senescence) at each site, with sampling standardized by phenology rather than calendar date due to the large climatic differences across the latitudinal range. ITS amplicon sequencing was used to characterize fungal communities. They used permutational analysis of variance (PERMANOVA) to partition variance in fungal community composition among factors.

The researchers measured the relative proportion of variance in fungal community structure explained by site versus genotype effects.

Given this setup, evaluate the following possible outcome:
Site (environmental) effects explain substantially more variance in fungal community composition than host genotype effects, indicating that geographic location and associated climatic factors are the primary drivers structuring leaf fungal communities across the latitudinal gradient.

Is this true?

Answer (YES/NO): YES